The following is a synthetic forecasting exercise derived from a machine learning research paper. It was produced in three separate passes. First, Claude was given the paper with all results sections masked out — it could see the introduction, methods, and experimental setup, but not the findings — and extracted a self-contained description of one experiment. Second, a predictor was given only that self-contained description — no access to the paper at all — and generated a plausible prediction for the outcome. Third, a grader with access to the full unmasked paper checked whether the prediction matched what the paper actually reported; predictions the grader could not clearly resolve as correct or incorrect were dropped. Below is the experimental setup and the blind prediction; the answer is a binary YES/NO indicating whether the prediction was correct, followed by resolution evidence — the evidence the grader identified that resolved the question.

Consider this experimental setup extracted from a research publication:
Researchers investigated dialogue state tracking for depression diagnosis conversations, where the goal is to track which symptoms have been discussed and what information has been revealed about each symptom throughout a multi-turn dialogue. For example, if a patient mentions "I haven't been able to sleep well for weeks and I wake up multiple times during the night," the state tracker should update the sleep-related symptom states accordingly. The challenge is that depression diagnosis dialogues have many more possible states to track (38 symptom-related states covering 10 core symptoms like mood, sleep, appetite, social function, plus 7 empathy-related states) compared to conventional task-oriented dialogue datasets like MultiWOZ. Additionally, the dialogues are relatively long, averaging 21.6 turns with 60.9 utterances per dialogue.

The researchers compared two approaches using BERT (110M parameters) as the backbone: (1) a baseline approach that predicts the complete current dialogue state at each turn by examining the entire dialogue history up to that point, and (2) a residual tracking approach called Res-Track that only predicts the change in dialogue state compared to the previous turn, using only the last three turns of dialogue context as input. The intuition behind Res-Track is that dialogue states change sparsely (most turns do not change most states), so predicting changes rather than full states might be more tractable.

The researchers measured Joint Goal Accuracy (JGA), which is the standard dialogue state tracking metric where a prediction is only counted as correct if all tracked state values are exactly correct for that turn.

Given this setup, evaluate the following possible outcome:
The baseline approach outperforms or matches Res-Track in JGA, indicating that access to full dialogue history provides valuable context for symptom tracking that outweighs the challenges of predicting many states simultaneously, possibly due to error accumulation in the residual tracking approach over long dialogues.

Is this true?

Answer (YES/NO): NO